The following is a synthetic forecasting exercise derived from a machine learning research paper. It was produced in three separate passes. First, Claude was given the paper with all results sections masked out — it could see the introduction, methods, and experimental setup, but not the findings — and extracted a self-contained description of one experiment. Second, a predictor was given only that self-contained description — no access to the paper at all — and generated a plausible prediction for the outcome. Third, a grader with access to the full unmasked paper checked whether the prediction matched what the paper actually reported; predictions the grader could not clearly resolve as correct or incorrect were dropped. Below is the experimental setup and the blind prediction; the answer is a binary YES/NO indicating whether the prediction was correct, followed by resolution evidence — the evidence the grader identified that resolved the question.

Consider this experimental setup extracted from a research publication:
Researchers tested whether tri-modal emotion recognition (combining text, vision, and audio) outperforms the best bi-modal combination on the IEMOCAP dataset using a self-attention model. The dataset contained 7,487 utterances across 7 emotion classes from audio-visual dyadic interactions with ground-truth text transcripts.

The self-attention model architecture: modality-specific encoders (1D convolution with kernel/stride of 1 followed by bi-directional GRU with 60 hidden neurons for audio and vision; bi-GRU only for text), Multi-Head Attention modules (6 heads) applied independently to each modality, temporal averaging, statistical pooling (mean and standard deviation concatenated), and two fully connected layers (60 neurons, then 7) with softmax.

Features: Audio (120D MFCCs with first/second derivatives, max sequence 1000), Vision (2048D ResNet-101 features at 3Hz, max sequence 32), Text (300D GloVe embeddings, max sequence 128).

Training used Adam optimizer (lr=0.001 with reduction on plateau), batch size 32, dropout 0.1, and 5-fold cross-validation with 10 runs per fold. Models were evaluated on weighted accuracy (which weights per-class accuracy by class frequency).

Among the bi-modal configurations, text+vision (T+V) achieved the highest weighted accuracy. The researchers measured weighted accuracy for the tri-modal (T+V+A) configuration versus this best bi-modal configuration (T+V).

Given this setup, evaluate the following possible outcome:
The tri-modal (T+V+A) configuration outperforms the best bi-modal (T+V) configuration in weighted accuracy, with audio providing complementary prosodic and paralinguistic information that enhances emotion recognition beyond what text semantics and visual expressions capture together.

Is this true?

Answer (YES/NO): YES